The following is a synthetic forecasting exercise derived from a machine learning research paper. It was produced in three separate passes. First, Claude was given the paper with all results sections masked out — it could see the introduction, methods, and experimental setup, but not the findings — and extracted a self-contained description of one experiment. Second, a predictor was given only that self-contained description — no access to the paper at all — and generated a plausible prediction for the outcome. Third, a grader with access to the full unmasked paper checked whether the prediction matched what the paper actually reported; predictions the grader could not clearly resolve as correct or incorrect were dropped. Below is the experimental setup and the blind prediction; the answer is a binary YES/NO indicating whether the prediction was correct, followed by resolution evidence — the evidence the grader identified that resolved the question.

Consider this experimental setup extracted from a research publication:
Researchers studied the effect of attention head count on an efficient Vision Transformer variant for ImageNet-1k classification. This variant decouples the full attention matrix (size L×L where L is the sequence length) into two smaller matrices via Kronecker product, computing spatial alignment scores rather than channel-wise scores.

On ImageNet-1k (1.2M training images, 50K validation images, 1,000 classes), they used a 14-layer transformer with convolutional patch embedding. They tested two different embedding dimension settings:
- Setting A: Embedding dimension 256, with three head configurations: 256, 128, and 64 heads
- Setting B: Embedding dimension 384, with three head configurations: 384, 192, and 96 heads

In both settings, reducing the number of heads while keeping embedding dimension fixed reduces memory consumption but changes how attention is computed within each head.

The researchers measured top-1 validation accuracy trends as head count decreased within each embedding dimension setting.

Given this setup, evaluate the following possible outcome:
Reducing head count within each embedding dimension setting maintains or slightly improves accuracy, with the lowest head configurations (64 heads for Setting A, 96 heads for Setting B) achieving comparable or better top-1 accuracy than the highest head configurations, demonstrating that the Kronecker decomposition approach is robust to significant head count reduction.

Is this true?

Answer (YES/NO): NO